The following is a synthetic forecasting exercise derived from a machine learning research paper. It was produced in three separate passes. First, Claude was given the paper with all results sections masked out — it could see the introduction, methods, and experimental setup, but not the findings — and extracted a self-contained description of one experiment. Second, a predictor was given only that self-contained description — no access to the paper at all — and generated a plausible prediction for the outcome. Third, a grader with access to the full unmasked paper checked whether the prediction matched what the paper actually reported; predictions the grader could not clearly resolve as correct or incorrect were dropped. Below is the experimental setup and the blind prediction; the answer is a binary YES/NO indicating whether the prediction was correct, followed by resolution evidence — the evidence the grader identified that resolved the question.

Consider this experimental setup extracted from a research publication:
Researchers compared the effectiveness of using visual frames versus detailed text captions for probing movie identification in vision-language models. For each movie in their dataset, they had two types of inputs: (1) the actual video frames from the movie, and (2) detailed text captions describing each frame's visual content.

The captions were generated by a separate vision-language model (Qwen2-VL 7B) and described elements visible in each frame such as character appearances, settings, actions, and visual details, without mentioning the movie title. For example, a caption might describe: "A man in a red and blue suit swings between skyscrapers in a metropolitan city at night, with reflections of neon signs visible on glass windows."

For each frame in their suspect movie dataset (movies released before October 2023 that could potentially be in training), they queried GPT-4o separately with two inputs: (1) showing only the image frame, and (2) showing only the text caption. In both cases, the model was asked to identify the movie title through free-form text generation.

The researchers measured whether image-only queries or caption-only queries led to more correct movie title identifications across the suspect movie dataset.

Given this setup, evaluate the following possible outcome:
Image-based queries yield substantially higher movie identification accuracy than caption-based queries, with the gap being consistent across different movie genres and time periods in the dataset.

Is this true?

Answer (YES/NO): NO